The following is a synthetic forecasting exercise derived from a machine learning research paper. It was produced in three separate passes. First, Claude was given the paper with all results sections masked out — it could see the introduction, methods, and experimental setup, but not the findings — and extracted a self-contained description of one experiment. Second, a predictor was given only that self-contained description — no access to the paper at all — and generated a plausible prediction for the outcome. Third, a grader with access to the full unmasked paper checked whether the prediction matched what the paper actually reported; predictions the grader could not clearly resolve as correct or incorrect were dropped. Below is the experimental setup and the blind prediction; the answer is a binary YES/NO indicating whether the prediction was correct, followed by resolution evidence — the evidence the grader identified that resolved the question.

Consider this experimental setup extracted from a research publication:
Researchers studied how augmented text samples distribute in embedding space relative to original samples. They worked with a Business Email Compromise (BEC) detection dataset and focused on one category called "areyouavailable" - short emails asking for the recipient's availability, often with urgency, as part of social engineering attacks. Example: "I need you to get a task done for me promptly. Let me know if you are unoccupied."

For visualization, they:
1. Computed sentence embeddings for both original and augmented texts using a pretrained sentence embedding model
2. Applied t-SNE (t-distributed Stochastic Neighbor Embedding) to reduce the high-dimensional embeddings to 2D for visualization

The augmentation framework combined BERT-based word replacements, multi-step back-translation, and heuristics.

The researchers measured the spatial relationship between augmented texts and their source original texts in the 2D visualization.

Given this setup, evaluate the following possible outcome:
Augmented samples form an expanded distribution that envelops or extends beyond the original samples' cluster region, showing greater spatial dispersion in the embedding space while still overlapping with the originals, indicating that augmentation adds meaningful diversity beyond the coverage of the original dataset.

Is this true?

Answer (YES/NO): NO